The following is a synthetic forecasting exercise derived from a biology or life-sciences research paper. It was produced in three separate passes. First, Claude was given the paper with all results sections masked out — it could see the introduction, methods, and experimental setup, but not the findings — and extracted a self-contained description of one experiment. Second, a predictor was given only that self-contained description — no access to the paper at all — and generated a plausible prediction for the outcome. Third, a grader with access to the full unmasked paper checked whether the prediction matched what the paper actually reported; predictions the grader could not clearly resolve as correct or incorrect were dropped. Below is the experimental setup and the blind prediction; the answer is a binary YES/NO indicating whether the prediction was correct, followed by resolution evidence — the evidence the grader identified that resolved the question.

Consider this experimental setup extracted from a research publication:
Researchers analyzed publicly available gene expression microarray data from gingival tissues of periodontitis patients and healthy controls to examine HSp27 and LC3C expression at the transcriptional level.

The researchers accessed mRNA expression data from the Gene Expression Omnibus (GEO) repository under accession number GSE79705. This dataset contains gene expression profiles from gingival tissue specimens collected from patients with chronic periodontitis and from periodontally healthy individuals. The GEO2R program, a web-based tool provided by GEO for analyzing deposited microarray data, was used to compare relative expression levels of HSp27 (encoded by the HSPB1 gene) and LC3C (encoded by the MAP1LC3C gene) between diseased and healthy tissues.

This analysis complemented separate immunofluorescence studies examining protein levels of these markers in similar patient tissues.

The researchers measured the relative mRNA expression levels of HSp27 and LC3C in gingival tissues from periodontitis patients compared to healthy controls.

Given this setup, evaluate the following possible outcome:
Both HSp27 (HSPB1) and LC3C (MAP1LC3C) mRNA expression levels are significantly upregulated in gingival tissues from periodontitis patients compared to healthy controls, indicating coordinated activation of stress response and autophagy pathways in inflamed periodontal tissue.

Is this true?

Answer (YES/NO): YES